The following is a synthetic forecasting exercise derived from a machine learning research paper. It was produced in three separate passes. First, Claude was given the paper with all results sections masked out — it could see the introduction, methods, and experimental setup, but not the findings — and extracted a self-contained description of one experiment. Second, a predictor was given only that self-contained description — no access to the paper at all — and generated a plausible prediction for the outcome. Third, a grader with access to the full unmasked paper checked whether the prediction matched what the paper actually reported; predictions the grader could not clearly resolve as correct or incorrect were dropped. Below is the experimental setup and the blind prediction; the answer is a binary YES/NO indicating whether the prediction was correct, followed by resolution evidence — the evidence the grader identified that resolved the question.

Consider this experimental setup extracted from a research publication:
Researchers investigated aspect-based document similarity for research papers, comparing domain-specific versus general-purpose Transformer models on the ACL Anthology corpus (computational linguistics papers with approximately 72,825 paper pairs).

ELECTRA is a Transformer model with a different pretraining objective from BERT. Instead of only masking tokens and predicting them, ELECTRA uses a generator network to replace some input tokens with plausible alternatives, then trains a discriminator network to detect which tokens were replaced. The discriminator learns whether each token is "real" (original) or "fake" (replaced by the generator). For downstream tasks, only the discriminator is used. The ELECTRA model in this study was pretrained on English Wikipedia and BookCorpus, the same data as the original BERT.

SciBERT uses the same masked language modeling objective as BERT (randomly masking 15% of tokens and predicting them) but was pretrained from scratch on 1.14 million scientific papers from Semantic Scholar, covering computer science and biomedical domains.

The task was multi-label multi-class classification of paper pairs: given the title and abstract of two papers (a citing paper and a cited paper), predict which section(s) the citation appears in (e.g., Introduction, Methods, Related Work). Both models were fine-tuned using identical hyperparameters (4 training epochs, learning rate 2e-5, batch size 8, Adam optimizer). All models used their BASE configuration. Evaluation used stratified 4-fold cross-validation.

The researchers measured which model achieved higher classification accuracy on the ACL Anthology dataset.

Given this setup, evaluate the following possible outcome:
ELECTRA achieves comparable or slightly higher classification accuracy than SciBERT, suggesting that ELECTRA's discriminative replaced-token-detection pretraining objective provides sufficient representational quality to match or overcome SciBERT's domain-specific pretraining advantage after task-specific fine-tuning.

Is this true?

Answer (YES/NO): NO